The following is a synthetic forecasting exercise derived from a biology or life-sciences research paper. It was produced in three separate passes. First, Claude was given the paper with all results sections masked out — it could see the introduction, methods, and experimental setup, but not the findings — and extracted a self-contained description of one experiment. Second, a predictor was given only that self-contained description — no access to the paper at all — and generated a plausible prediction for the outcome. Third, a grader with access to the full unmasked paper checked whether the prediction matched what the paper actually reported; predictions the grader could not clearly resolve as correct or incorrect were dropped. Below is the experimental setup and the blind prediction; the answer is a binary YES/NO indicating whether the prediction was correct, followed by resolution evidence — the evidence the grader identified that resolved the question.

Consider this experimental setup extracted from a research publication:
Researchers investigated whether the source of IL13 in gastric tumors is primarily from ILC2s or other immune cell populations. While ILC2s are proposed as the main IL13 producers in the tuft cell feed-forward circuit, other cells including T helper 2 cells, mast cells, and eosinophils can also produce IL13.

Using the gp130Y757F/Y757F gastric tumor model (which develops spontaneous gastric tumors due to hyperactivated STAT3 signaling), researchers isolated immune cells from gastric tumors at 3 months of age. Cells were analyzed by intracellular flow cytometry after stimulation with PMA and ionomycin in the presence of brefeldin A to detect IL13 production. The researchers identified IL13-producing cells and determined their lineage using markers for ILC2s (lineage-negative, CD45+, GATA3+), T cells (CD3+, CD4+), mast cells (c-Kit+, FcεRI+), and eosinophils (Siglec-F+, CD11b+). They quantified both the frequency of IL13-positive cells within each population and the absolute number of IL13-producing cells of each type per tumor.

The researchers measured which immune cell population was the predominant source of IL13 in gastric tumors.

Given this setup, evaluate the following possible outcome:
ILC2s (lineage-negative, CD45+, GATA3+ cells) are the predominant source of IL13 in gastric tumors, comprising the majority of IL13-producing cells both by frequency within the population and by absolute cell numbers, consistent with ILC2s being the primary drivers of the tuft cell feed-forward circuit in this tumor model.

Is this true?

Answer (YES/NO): YES